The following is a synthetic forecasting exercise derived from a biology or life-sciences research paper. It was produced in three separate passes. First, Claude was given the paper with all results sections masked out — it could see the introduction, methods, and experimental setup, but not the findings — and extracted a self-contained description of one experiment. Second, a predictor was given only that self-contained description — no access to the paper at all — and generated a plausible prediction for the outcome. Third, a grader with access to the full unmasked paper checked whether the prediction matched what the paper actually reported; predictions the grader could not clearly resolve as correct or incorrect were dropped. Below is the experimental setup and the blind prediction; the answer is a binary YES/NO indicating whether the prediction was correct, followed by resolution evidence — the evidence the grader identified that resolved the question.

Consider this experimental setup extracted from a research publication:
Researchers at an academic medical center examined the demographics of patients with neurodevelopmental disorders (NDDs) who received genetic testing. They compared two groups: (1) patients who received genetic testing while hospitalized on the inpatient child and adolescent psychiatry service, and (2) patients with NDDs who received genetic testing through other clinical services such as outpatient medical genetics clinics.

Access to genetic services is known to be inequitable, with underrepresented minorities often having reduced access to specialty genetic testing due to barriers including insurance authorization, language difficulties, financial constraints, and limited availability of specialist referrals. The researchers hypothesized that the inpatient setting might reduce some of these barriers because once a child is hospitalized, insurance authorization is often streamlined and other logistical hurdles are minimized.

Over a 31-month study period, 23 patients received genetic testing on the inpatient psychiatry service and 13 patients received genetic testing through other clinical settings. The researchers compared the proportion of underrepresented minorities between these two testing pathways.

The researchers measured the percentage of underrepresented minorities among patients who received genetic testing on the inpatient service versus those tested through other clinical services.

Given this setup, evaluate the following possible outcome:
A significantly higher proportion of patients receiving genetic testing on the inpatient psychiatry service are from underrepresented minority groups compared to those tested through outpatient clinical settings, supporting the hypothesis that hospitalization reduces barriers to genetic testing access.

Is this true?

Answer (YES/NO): NO